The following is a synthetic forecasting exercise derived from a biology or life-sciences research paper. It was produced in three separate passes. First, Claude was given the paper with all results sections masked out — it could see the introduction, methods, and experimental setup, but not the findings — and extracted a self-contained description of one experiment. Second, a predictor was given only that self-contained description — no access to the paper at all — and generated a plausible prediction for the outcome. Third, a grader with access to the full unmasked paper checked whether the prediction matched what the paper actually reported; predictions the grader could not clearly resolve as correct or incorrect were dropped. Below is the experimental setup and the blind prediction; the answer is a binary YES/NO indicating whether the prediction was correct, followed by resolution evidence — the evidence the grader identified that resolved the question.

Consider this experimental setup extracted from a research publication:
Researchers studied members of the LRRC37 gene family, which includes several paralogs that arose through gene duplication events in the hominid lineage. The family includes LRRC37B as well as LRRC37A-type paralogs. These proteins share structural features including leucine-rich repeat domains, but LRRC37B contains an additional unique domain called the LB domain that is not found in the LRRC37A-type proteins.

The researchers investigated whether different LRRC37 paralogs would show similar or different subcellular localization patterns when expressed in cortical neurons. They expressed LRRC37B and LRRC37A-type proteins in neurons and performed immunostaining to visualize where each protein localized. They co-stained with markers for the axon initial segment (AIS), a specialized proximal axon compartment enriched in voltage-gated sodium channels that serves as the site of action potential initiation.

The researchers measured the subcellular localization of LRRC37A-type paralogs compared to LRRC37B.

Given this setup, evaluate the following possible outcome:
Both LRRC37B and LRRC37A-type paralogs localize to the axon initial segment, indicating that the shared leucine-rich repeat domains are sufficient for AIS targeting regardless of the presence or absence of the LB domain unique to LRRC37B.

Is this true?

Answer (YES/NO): NO